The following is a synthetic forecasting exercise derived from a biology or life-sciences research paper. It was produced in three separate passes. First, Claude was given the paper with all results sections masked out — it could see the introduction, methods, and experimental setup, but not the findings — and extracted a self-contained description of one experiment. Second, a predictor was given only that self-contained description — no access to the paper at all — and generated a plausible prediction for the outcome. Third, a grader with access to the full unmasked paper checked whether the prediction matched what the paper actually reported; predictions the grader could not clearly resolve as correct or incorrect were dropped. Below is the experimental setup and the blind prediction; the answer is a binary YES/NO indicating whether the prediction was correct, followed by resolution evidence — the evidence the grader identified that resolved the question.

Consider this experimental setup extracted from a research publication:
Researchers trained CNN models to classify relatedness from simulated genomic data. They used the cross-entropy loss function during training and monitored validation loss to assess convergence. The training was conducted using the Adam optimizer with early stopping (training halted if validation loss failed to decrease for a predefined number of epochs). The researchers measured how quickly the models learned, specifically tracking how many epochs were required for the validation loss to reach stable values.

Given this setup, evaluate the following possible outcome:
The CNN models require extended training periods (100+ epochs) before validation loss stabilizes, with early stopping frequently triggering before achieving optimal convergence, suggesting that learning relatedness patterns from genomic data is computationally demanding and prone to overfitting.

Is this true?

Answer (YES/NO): NO